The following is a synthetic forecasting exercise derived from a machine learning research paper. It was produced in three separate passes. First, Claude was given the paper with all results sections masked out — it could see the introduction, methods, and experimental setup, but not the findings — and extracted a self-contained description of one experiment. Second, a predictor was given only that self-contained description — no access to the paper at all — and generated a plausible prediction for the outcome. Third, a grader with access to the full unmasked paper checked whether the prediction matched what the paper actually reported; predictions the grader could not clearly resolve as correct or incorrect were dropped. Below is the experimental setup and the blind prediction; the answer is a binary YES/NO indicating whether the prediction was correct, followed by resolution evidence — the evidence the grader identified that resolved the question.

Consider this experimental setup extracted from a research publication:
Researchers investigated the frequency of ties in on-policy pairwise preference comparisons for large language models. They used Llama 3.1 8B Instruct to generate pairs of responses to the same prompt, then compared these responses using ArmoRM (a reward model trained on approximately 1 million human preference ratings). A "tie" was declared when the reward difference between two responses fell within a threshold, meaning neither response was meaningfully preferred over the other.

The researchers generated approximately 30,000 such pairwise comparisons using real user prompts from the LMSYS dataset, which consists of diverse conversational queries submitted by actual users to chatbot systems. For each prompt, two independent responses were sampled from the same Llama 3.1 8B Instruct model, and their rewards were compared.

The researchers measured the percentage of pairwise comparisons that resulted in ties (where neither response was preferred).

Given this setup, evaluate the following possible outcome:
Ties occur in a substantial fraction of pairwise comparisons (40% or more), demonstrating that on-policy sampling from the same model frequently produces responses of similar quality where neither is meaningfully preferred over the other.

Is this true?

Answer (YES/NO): YES